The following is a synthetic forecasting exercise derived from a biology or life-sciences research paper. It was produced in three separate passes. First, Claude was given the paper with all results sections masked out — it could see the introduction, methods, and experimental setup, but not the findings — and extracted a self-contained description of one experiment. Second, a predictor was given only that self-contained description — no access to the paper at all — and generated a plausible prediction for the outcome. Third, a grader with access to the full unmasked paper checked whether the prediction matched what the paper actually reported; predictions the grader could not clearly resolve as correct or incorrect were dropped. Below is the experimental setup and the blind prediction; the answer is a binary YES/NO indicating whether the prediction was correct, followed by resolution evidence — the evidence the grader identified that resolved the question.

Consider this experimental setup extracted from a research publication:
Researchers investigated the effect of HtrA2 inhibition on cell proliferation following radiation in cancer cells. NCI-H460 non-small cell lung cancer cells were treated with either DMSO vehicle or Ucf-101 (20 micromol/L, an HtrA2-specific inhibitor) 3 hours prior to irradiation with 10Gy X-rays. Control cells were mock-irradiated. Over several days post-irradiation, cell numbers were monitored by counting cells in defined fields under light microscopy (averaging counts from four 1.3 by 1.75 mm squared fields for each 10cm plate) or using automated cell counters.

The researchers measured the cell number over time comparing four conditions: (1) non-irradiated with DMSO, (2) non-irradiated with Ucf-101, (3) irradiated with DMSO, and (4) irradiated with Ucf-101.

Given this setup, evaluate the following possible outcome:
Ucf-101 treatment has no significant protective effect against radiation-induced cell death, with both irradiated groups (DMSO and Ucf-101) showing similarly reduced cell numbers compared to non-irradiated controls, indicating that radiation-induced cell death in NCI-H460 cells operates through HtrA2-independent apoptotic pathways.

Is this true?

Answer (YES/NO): NO